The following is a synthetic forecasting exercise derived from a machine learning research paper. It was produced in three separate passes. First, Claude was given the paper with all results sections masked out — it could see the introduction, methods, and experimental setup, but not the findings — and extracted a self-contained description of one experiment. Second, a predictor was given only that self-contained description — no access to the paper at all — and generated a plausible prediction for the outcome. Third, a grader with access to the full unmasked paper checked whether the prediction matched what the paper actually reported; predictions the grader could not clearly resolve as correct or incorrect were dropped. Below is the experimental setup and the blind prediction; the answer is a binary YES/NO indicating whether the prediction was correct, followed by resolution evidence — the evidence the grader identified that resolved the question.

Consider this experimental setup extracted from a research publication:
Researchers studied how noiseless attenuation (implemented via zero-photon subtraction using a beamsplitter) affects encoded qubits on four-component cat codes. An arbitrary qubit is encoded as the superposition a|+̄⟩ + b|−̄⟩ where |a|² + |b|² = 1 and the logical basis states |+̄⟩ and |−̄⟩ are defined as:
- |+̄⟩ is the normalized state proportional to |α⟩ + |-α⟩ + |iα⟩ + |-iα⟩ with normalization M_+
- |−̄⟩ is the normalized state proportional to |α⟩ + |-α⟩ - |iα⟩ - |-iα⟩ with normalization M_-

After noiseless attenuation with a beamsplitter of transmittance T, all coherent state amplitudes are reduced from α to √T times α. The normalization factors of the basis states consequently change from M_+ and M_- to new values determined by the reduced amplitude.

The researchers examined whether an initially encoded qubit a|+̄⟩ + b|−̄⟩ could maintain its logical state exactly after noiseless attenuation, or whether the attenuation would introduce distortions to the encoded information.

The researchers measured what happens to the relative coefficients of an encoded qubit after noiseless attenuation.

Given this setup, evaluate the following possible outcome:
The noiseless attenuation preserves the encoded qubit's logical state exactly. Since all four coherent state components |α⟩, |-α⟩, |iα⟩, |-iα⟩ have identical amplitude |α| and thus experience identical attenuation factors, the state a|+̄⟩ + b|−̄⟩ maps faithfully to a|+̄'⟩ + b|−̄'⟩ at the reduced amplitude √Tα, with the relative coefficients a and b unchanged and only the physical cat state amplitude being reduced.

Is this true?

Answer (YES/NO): NO